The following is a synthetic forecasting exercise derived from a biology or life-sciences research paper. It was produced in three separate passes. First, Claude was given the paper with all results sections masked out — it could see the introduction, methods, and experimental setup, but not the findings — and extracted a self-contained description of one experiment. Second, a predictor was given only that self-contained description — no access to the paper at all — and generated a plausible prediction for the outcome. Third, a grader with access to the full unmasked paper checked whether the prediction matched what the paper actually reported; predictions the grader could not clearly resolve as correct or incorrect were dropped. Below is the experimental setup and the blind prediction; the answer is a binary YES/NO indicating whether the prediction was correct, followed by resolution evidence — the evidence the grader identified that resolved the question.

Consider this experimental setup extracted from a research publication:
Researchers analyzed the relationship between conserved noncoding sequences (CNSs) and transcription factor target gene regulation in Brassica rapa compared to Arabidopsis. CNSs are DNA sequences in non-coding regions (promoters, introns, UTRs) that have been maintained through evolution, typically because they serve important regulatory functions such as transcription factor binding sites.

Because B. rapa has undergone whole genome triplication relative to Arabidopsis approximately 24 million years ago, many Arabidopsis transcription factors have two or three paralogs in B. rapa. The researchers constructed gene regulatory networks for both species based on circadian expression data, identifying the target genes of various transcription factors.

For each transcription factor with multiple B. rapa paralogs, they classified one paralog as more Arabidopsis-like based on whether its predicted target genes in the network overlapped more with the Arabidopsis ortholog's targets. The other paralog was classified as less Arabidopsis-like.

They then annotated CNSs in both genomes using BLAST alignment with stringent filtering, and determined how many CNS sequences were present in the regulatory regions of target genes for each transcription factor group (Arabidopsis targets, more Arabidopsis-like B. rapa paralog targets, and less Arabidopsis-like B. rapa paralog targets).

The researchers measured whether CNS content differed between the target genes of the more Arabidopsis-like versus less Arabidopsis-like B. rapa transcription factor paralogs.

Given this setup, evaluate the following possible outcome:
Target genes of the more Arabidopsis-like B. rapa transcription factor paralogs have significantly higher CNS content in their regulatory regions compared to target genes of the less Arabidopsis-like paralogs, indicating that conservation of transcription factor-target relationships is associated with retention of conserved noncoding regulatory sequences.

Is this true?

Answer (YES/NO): NO